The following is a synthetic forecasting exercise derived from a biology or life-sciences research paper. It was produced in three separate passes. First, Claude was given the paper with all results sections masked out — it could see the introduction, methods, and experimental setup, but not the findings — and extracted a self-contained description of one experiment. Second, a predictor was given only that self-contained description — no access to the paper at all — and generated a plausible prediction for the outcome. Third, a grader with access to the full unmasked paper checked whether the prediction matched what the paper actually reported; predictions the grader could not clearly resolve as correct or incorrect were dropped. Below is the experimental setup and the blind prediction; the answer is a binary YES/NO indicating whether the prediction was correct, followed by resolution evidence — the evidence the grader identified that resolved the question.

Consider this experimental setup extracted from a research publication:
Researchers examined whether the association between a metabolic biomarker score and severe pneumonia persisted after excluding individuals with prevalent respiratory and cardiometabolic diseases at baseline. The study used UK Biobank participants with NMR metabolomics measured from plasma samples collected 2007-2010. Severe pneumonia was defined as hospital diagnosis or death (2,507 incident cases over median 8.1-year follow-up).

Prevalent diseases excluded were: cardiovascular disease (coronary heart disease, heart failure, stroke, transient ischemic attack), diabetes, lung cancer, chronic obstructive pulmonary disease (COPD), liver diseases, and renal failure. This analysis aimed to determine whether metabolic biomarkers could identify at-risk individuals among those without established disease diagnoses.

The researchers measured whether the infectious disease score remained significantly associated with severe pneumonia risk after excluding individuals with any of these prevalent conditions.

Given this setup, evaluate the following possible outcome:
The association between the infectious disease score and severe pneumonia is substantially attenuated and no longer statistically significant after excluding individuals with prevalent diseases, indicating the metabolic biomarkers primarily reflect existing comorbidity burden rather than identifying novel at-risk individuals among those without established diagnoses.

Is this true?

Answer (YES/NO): NO